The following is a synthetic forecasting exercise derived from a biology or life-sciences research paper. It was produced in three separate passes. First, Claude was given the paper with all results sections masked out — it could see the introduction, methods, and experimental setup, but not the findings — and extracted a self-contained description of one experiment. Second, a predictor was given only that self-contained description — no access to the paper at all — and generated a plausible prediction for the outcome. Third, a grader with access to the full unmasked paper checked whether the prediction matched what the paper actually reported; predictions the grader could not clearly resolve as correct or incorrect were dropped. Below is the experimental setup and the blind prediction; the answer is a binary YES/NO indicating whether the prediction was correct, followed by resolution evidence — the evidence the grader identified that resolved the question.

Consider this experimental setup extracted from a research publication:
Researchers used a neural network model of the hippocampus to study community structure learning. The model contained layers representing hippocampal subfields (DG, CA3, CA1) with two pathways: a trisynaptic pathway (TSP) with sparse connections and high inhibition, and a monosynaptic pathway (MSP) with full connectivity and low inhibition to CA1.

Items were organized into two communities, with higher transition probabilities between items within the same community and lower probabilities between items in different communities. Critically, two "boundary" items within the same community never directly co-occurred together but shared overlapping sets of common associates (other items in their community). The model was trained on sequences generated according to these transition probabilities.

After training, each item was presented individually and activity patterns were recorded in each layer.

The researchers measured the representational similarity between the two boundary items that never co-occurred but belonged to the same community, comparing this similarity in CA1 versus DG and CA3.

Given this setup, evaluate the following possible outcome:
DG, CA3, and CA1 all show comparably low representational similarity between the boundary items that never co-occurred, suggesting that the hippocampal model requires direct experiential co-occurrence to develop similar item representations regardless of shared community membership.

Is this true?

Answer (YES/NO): NO